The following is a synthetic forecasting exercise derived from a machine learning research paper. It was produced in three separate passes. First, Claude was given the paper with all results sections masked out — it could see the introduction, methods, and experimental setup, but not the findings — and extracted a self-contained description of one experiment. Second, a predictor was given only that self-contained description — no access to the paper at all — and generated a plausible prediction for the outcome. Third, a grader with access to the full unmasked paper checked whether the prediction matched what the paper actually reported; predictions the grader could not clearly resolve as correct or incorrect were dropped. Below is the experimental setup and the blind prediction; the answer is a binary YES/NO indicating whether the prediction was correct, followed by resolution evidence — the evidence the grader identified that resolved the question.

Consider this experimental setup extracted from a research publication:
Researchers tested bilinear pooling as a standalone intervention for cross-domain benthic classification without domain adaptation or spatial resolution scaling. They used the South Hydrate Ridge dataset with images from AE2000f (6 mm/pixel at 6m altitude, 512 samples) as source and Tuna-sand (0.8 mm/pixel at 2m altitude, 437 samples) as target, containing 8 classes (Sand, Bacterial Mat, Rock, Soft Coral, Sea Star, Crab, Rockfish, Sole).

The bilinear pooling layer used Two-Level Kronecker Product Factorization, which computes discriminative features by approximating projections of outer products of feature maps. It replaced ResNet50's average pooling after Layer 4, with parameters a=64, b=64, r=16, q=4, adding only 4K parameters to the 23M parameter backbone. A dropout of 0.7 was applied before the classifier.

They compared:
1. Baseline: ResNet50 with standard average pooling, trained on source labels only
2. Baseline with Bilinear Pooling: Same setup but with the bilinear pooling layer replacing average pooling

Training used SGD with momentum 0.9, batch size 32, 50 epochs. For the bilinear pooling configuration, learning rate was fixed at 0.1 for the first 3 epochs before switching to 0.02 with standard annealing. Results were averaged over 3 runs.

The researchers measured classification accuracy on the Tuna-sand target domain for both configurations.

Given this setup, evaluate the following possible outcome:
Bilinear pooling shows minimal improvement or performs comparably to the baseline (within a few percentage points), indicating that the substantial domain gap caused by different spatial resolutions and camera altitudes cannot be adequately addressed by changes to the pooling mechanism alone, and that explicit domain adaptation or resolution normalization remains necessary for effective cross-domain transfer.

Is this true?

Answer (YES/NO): NO